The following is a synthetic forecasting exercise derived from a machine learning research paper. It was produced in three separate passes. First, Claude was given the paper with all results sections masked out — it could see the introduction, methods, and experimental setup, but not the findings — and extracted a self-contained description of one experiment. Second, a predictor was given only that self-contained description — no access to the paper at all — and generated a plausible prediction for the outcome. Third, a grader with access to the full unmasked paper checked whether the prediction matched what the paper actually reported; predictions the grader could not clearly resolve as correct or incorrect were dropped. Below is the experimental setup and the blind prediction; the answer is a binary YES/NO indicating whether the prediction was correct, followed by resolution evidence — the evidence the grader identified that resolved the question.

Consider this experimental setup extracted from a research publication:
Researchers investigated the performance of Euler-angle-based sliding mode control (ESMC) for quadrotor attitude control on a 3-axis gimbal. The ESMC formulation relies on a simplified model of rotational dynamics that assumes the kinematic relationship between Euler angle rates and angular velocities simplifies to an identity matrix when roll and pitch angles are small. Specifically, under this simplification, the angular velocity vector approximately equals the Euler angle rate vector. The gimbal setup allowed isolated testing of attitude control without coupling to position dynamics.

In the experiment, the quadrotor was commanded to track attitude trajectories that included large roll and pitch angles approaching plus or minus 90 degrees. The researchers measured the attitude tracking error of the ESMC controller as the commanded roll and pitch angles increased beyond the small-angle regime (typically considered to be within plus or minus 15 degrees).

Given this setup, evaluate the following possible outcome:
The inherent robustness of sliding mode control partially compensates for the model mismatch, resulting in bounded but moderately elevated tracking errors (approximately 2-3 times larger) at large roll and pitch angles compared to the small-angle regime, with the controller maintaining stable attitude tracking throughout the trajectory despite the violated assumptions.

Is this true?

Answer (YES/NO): NO